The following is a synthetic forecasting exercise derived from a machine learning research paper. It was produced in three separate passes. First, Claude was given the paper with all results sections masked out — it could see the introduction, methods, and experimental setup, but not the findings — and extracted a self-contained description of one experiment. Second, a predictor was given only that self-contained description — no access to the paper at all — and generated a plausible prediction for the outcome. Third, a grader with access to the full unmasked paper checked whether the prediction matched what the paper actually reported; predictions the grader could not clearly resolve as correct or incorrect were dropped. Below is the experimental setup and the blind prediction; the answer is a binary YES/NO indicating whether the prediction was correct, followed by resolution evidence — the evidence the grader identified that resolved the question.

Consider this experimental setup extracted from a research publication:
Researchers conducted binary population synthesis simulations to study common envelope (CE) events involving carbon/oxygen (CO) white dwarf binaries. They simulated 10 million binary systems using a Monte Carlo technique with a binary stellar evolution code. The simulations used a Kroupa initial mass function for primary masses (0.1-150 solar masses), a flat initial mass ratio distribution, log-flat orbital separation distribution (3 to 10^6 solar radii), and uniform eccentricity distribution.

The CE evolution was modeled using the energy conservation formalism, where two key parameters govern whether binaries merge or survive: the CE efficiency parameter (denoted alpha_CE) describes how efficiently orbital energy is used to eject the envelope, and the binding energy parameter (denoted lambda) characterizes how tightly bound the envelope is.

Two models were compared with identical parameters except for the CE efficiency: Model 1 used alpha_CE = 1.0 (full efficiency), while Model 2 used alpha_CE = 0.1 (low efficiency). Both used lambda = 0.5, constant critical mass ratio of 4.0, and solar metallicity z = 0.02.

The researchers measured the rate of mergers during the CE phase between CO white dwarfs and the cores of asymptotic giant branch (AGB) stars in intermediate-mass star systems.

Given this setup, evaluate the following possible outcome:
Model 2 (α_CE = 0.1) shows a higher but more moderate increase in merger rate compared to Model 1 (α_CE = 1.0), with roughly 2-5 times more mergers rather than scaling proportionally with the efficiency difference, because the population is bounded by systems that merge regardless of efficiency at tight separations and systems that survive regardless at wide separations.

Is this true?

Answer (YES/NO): NO